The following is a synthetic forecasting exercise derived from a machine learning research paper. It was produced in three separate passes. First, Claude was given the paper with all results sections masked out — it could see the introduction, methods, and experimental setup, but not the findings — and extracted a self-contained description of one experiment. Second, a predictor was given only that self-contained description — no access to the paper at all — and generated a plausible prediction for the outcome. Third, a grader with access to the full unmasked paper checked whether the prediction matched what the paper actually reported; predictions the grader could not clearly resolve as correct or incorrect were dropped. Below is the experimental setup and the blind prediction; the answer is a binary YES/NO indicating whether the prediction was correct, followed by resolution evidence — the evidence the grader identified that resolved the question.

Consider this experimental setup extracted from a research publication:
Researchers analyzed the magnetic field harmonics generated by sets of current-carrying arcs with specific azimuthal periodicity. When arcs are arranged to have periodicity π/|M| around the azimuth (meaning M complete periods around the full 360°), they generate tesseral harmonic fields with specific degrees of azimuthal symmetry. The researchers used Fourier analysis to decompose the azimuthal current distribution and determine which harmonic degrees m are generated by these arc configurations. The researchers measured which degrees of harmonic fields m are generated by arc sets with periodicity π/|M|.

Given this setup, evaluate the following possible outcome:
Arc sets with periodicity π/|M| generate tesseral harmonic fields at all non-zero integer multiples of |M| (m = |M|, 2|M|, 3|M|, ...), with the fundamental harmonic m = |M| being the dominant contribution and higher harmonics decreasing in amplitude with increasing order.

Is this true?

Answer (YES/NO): NO